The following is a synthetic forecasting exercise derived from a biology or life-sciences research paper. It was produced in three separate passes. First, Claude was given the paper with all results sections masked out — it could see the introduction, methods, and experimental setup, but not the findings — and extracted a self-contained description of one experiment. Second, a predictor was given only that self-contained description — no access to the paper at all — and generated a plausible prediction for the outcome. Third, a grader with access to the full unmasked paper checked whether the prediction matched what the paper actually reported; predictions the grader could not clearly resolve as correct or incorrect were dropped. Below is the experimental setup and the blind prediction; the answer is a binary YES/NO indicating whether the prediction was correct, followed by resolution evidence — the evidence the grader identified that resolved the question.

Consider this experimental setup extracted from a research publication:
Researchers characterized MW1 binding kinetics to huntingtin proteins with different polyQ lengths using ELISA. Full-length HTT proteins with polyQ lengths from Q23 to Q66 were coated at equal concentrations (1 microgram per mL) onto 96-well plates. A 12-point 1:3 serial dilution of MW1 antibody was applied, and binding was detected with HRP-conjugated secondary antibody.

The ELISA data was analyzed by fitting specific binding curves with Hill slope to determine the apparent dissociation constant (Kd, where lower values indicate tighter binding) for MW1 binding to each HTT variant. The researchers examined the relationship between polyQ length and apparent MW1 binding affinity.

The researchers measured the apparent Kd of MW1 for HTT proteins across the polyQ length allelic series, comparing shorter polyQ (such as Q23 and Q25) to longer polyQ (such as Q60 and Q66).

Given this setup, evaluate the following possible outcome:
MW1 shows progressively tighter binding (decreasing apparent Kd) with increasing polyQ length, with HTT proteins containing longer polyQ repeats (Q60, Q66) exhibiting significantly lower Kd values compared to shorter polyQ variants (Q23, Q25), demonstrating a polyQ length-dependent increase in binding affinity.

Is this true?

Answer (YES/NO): YES